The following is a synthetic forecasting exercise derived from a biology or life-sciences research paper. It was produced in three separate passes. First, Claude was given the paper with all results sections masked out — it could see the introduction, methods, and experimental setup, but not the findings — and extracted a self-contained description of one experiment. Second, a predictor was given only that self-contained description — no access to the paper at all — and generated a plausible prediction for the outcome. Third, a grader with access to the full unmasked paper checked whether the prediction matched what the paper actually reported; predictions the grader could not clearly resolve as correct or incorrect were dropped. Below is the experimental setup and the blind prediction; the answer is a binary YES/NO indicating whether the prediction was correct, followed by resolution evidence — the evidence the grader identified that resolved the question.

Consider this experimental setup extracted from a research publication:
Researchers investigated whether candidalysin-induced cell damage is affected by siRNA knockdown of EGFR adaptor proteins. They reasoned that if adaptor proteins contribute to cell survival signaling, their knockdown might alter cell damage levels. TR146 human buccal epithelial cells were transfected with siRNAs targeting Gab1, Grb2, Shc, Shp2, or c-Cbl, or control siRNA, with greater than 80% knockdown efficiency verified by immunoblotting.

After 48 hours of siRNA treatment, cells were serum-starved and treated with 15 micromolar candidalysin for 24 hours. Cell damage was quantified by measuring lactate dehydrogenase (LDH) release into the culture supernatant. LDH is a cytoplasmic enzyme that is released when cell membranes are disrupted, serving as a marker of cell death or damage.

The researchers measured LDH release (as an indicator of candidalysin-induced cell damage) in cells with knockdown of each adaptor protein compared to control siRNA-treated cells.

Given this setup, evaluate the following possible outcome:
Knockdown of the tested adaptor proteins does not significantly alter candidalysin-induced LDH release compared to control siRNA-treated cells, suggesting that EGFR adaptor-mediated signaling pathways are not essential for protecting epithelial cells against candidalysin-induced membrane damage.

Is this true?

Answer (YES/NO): YES